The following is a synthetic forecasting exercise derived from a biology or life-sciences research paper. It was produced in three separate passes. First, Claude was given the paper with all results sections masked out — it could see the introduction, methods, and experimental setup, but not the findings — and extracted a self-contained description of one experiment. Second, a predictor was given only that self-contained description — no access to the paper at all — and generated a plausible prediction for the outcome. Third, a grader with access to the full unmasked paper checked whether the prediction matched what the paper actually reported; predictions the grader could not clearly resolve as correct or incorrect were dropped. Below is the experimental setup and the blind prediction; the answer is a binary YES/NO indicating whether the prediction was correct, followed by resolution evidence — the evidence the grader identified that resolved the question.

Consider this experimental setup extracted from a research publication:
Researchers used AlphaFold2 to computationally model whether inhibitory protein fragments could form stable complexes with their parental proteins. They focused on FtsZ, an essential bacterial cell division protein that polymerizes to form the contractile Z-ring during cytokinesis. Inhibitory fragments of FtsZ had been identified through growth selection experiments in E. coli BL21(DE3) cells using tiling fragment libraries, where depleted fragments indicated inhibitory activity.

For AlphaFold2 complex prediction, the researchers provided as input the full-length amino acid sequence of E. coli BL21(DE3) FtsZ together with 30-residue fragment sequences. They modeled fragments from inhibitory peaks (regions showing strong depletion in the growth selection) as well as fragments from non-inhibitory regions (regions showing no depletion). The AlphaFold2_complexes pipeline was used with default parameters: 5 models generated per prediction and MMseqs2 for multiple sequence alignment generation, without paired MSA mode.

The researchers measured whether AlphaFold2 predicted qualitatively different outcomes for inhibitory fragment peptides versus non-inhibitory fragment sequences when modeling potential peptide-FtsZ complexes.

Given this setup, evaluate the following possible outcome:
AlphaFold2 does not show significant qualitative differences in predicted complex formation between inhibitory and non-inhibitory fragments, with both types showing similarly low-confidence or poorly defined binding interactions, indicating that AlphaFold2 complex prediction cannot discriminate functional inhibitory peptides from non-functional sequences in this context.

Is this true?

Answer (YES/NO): NO